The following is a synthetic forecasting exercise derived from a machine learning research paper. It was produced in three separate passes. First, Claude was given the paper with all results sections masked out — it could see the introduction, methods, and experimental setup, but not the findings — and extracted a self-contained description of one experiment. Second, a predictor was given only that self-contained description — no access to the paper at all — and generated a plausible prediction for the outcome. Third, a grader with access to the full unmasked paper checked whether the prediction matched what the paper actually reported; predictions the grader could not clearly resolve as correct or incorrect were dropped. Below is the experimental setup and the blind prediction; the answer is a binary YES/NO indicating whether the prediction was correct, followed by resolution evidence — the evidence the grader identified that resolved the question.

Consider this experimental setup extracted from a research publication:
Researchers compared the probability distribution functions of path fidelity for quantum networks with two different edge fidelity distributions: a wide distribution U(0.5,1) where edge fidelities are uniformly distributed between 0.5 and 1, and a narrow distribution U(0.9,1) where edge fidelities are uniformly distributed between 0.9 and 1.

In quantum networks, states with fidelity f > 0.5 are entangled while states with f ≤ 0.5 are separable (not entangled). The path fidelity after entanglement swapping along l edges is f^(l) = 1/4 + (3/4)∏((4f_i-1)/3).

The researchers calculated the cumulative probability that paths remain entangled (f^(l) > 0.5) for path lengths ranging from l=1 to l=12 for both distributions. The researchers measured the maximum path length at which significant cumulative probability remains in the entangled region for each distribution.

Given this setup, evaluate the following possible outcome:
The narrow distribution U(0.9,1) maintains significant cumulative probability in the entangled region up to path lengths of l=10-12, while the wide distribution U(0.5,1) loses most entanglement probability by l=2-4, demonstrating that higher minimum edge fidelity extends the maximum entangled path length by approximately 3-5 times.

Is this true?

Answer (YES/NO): NO